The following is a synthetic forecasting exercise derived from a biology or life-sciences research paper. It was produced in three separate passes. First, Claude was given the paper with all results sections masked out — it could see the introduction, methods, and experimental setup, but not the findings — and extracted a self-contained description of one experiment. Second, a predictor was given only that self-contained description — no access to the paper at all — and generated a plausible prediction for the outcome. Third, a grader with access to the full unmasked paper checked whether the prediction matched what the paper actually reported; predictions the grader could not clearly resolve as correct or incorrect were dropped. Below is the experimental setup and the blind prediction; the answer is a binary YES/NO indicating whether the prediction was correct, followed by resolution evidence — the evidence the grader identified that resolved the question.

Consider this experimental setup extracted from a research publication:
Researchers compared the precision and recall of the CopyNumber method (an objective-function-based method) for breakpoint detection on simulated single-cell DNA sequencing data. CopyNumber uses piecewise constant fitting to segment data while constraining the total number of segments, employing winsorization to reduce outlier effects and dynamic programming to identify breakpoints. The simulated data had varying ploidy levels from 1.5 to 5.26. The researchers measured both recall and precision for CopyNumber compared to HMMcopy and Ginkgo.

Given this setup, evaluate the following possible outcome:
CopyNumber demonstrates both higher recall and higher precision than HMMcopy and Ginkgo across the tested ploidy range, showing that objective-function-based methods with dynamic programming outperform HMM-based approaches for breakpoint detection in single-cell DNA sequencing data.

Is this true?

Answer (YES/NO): NO